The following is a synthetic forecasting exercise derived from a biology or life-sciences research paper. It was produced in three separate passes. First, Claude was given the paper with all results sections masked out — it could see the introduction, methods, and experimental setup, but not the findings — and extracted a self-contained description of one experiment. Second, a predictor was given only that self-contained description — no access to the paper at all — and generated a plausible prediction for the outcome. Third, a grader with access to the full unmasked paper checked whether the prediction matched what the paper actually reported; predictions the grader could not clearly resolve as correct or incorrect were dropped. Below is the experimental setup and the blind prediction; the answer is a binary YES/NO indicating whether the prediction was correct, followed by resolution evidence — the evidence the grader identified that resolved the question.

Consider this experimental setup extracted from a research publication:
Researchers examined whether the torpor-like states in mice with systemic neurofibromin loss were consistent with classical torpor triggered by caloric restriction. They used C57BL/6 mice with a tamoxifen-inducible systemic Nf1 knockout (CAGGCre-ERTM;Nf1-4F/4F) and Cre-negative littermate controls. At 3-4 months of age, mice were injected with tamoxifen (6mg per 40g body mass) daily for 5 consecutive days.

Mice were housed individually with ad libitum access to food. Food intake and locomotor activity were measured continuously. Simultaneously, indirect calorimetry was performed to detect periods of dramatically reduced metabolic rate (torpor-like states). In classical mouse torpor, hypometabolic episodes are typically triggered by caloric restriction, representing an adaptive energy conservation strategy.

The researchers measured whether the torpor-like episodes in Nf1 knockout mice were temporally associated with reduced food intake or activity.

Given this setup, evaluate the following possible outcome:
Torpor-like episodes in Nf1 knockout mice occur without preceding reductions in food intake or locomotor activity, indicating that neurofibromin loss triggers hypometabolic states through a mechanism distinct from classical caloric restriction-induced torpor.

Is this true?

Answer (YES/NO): YES